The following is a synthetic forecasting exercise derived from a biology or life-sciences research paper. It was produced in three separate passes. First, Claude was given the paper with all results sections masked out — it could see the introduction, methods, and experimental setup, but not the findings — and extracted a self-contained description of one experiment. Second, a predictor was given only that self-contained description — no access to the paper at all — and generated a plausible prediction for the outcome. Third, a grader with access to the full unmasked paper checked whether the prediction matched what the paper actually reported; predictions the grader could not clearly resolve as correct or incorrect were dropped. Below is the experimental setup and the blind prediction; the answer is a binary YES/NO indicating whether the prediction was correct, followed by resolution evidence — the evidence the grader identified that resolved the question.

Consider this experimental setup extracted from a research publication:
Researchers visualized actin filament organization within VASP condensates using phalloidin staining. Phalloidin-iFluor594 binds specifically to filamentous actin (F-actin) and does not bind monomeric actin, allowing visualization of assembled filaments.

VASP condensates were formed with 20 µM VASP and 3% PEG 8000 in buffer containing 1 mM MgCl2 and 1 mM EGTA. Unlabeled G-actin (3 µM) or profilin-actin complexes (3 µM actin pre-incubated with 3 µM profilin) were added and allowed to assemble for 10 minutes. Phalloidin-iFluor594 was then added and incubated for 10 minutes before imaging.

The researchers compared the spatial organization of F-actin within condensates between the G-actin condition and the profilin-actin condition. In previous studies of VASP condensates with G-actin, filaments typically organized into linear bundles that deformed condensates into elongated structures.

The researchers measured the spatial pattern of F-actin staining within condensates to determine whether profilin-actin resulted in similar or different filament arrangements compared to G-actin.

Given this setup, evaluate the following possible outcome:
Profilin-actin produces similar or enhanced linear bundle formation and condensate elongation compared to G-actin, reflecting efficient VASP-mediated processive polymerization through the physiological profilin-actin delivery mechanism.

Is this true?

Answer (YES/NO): NO